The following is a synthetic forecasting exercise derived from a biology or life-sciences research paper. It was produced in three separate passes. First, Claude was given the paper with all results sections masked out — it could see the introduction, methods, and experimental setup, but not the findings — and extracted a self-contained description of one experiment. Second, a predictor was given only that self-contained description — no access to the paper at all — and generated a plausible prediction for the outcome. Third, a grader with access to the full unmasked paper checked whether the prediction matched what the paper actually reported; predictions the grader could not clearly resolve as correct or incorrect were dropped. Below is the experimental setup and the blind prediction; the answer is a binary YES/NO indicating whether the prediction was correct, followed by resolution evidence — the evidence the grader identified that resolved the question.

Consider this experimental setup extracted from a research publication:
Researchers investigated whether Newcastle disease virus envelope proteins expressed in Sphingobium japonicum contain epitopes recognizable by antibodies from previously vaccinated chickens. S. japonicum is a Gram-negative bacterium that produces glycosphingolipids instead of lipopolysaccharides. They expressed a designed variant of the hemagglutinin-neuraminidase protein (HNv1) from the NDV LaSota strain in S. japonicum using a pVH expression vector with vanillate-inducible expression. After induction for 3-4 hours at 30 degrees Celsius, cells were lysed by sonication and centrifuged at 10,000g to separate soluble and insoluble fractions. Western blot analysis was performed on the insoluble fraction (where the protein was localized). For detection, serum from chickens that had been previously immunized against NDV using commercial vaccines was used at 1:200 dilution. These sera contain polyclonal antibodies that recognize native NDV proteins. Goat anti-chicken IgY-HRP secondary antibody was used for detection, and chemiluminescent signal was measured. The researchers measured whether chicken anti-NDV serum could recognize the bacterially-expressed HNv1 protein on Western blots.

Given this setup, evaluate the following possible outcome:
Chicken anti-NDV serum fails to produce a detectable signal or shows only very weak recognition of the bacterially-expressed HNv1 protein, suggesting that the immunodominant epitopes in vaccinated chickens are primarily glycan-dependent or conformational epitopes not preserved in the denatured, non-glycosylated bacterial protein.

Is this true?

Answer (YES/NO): NO